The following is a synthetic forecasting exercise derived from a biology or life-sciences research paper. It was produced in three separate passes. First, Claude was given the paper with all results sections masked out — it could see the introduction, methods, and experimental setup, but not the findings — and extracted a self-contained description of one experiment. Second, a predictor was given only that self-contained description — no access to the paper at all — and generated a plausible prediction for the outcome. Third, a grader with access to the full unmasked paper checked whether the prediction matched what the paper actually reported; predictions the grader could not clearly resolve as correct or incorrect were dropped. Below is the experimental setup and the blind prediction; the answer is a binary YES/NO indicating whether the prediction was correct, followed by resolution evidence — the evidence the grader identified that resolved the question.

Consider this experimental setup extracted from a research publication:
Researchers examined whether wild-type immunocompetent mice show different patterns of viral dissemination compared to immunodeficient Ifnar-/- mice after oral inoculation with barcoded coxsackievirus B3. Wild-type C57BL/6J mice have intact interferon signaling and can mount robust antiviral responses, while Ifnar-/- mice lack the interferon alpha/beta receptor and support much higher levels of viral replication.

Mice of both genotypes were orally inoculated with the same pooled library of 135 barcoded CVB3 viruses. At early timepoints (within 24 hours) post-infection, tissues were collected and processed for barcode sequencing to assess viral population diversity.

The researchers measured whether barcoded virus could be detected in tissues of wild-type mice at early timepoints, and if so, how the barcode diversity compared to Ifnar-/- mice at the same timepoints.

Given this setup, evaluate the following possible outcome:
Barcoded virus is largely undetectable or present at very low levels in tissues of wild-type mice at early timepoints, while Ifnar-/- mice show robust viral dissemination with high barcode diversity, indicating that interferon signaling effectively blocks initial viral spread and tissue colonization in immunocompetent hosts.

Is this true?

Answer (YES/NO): YES